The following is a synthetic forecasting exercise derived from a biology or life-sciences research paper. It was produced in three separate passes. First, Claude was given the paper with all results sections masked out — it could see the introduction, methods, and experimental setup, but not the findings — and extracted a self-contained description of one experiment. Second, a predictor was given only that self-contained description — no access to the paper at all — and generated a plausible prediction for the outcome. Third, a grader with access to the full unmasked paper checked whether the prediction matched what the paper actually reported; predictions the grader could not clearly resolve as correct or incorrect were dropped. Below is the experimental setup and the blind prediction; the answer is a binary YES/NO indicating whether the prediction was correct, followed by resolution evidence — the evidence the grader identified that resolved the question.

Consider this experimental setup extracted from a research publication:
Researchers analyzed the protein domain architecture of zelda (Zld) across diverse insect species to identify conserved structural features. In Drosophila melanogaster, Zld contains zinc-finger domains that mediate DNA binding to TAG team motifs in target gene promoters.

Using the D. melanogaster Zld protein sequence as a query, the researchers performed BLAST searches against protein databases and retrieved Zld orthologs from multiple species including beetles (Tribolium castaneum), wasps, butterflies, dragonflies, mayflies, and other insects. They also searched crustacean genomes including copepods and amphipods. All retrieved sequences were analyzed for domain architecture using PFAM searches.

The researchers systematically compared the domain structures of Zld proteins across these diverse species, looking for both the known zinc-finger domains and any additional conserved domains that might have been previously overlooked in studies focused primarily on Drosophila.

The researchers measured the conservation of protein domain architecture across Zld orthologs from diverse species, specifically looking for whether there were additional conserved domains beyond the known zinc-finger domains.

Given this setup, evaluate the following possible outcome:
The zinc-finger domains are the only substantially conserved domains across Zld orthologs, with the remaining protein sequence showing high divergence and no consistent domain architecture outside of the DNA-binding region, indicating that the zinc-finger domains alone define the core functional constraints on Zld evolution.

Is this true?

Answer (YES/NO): NO